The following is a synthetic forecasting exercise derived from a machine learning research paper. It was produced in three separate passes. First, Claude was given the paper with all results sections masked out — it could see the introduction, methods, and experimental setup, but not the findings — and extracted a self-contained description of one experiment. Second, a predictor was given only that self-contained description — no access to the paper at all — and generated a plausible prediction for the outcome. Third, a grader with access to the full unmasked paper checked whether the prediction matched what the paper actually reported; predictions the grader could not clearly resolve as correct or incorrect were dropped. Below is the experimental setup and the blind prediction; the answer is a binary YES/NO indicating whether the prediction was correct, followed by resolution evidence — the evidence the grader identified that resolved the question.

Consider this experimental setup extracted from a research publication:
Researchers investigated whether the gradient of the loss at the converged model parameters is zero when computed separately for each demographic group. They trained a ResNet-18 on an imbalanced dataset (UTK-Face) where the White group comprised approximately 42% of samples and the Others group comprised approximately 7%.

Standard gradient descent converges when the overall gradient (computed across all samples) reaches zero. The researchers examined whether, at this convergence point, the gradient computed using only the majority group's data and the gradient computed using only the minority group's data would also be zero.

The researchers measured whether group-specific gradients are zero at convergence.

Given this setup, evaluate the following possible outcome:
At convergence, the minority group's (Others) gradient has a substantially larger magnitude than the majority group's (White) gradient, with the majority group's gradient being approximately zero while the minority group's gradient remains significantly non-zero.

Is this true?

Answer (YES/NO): NO